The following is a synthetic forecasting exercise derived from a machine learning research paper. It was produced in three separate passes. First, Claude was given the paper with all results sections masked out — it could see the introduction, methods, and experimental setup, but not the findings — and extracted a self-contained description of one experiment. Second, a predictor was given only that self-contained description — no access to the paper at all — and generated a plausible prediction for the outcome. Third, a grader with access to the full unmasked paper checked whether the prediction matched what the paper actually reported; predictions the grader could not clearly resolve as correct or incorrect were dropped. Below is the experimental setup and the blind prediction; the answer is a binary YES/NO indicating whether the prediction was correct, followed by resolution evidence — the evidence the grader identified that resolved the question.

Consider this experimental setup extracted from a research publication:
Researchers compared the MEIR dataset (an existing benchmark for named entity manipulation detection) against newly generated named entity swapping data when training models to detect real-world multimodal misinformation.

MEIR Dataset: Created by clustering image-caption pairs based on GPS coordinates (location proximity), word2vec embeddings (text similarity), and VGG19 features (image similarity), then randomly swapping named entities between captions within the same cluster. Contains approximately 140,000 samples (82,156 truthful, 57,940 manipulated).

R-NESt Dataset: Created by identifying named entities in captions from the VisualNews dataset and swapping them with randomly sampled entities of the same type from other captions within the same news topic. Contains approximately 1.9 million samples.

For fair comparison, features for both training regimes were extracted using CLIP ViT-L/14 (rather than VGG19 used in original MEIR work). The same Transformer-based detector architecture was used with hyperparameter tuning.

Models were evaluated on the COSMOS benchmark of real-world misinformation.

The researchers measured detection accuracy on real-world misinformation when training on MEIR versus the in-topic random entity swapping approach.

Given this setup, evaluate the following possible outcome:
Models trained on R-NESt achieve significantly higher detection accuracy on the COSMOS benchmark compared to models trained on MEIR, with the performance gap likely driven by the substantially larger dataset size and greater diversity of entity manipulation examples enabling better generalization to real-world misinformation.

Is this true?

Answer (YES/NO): YES